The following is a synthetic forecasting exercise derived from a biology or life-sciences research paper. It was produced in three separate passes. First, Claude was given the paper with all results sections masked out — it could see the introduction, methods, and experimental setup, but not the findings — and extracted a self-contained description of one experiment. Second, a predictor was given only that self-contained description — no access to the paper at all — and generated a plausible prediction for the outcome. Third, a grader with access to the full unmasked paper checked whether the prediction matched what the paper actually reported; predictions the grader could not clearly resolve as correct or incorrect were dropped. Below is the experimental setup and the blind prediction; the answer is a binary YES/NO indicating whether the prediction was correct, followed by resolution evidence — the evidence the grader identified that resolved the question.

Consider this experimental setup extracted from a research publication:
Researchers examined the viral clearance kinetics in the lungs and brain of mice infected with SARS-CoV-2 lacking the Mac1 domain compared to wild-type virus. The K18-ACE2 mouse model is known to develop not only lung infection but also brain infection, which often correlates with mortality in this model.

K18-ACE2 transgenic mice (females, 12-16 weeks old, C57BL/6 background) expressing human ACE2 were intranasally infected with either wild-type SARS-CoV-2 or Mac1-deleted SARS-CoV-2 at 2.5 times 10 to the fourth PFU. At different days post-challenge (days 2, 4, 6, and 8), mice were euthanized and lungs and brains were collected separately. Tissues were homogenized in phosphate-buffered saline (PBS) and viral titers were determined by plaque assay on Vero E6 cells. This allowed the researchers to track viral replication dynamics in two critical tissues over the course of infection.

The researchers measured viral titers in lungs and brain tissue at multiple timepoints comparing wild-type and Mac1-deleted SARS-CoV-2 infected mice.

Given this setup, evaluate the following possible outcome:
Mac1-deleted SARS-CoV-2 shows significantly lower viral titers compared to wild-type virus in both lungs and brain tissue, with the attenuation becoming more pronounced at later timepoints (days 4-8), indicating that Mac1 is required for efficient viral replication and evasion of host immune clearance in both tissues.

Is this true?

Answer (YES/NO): YES